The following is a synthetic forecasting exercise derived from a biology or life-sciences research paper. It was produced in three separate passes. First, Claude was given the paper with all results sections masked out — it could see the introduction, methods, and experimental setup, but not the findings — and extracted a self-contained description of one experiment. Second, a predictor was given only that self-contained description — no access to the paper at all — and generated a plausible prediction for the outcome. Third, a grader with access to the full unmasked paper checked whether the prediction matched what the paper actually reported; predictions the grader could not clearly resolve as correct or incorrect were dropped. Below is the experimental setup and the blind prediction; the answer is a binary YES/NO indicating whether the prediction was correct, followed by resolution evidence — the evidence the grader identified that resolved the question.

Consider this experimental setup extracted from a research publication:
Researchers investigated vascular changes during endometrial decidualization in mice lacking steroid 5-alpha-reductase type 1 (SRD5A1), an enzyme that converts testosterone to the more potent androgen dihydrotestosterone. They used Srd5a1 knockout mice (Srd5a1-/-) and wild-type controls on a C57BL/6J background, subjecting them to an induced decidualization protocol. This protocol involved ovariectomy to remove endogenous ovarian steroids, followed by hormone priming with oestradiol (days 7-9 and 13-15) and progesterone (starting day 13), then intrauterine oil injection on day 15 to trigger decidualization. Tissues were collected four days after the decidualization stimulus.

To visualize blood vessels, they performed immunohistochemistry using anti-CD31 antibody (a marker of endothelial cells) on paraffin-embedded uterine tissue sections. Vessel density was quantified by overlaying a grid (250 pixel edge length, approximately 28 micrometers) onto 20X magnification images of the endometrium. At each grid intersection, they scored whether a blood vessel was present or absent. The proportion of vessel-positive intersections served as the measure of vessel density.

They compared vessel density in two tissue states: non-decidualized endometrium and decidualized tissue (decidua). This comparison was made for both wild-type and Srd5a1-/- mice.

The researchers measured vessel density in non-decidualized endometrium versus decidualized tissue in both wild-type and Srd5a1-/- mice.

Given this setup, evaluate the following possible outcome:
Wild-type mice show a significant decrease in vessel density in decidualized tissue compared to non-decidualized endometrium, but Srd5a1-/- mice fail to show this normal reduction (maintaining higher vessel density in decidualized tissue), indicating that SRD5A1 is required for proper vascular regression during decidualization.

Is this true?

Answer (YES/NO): NO